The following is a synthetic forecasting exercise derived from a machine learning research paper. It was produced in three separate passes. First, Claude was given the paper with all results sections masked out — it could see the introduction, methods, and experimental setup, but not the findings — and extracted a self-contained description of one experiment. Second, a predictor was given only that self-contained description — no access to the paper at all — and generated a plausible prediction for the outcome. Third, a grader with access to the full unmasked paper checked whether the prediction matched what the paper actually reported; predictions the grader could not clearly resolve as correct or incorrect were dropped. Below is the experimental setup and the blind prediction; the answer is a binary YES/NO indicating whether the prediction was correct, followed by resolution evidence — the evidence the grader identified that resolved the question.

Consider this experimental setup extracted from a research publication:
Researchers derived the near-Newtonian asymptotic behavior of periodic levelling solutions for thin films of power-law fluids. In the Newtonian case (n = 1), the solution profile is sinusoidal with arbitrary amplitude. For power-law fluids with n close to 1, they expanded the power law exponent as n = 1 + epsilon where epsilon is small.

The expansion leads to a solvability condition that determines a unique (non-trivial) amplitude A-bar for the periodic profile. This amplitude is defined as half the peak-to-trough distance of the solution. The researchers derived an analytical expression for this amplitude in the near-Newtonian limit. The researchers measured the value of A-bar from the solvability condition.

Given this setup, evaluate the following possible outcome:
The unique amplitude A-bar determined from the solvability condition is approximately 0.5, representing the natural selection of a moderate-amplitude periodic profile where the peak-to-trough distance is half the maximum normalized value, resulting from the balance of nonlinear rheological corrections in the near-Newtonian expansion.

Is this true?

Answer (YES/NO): NO